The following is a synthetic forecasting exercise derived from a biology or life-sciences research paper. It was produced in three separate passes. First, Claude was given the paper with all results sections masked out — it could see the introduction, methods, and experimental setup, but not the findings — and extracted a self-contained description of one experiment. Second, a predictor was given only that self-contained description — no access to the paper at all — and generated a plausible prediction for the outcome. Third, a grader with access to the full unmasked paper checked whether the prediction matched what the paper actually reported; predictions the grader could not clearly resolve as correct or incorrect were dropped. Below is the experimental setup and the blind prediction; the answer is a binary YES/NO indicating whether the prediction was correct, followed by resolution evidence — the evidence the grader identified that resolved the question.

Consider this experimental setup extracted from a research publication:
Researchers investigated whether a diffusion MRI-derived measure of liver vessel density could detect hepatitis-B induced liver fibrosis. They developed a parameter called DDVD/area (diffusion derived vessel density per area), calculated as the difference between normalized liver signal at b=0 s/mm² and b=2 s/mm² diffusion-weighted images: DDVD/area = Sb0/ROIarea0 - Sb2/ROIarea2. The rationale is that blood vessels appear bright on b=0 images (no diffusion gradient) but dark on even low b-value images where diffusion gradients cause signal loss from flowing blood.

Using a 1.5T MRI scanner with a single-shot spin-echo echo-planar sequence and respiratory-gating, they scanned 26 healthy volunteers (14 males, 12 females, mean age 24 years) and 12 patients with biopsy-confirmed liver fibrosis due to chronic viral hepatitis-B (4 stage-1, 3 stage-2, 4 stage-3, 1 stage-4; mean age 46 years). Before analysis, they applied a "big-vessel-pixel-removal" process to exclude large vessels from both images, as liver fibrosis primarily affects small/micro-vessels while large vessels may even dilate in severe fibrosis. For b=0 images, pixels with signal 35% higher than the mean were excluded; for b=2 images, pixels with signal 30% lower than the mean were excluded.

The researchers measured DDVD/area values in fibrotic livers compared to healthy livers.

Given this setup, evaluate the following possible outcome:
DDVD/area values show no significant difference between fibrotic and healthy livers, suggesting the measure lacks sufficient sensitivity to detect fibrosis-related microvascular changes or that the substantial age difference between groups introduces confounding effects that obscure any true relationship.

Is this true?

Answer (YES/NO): NO